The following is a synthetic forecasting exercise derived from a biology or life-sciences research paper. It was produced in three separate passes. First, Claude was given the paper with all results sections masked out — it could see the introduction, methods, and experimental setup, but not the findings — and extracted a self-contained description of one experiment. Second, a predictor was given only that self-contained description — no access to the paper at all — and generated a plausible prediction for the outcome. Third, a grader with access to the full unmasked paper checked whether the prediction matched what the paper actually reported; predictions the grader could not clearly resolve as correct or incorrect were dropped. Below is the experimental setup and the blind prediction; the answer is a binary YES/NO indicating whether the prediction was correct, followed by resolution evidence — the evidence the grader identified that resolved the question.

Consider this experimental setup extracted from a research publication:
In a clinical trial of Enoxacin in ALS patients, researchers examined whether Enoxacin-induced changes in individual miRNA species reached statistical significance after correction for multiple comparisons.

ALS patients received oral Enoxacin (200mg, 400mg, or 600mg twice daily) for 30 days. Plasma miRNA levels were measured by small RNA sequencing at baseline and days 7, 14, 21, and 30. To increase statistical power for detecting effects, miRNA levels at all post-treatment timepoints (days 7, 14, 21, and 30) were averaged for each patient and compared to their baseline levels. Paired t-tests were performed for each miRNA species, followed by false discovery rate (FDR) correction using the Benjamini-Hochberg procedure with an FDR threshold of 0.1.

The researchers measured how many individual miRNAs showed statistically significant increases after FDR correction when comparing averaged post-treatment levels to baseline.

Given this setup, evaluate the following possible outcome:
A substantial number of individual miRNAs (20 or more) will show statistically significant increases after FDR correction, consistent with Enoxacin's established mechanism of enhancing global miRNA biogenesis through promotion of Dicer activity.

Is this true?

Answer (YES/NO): YES